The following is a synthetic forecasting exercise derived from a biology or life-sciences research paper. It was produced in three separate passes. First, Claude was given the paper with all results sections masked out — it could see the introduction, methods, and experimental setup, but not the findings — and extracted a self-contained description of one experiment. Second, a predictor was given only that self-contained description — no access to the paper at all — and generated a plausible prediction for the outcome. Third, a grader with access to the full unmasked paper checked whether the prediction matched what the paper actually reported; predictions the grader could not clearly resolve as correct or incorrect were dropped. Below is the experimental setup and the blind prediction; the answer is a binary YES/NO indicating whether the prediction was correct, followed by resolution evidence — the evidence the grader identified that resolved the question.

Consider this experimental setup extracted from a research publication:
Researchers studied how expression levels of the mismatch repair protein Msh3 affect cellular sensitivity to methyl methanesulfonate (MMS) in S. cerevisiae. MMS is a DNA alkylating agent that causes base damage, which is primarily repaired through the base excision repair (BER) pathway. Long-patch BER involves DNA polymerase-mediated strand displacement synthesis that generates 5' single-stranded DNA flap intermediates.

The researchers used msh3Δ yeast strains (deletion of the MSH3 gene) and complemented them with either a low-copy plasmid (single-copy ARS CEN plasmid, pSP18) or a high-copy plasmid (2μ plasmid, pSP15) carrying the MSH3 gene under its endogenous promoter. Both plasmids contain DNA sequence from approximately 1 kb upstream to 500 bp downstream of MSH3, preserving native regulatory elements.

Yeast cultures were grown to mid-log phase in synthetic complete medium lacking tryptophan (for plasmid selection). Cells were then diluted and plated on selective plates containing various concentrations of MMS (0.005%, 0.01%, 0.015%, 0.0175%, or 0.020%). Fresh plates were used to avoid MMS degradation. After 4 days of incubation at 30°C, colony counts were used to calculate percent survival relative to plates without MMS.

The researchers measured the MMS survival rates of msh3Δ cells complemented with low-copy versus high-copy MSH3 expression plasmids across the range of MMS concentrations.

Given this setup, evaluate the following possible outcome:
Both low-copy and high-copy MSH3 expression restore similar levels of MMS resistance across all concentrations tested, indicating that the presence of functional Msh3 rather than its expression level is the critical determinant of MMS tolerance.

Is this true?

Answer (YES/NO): NO